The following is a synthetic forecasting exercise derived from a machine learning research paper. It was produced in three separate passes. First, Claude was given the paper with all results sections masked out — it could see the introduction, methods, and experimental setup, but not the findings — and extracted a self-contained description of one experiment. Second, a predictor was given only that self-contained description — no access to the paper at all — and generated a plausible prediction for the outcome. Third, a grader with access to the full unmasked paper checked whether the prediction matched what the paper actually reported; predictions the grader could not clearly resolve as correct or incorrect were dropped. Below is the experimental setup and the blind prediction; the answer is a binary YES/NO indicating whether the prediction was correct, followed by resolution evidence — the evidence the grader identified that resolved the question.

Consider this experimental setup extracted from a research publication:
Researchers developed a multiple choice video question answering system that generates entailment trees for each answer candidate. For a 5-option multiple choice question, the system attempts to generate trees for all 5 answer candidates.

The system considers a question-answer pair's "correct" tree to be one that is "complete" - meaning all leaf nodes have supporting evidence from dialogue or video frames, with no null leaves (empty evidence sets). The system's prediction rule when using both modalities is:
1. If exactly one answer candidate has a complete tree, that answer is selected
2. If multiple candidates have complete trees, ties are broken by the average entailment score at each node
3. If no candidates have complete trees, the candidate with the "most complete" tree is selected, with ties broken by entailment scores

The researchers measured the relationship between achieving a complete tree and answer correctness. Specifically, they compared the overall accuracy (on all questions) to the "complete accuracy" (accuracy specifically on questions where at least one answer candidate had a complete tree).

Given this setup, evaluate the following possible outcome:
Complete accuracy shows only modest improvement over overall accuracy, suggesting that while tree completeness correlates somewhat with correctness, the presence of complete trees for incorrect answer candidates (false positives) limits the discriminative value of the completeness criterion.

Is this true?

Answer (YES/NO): YES